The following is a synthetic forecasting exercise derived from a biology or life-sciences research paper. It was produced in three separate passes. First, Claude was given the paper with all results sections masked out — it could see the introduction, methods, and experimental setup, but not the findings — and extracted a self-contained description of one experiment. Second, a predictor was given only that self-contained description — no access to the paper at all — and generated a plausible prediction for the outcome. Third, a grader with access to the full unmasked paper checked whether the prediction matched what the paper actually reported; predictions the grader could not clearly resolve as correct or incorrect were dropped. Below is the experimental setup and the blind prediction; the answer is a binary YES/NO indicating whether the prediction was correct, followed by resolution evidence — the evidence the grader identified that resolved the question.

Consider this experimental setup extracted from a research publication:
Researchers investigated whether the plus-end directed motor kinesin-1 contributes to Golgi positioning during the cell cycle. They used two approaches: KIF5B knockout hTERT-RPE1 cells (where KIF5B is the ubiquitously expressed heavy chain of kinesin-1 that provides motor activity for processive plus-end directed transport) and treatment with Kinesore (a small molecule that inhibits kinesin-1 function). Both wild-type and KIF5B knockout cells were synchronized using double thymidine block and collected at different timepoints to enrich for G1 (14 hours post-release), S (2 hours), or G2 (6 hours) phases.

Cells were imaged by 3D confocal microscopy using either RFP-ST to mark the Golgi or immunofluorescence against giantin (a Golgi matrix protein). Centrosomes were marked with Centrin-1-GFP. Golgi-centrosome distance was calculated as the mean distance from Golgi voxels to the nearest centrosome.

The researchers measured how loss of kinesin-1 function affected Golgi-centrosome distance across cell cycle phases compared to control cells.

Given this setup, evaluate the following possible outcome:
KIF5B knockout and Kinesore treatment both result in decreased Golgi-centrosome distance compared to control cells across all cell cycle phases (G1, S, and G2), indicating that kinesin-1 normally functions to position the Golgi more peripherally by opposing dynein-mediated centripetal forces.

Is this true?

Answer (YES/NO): NO